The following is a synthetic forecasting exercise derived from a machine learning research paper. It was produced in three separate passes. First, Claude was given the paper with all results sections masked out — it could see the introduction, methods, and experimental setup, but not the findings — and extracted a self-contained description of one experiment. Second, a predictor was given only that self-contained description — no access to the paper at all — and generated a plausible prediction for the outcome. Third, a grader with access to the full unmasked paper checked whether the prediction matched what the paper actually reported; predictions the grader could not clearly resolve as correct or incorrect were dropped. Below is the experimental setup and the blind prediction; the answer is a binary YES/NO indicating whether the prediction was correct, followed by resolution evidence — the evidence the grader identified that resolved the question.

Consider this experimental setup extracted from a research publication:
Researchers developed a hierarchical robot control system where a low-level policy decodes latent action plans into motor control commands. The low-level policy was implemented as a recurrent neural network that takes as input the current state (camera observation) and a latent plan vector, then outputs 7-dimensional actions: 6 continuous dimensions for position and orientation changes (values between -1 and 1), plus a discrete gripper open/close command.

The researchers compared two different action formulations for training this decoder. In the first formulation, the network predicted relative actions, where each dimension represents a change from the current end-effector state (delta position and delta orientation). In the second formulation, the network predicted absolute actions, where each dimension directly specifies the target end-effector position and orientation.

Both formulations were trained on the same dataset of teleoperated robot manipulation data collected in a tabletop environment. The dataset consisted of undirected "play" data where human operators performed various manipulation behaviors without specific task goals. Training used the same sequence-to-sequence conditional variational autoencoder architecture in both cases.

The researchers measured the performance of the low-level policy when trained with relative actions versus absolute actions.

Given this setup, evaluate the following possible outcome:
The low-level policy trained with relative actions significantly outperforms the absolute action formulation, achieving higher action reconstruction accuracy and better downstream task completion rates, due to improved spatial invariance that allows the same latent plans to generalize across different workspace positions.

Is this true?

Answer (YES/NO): NO